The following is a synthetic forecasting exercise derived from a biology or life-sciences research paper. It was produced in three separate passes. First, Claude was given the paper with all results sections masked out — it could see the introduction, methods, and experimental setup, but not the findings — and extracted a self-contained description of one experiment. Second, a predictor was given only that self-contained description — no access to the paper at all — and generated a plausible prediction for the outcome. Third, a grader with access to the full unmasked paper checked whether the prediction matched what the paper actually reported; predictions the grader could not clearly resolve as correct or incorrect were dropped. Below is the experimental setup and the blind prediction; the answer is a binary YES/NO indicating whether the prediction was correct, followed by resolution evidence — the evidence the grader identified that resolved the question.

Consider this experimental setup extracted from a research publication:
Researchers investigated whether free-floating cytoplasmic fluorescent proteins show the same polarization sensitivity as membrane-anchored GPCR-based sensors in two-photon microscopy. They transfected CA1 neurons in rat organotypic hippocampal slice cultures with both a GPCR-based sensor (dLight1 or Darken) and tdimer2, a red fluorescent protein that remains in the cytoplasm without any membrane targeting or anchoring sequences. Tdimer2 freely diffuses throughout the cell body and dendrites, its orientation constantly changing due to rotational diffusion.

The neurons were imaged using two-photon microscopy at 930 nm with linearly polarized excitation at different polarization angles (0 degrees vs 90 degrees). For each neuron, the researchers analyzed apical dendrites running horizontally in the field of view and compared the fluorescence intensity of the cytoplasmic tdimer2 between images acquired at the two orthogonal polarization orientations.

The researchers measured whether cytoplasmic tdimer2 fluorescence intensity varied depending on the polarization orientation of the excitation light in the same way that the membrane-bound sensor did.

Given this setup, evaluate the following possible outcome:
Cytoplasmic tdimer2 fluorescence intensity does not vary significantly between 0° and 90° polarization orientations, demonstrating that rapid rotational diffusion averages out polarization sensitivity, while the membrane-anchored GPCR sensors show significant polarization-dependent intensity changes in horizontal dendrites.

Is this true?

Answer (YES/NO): YES